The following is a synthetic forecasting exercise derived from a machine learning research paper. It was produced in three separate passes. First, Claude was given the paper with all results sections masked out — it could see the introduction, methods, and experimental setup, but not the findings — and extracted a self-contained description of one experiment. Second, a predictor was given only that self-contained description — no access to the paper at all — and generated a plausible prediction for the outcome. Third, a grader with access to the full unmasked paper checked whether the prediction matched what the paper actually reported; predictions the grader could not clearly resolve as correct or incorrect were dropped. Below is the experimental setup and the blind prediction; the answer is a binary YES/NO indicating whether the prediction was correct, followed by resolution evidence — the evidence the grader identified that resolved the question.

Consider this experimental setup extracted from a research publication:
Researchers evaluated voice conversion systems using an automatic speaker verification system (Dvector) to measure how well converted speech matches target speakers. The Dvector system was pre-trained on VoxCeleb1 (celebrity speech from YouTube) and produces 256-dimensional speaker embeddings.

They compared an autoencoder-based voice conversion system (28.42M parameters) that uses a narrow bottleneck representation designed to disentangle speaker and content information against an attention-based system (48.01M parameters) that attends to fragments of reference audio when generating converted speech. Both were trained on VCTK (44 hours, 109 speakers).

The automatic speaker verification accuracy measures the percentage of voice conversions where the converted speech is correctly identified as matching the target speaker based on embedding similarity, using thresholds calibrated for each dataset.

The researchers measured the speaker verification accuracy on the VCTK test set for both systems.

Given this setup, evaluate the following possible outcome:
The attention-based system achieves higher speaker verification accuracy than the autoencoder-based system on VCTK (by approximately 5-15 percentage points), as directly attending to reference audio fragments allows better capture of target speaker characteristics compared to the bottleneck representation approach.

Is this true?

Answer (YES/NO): NO